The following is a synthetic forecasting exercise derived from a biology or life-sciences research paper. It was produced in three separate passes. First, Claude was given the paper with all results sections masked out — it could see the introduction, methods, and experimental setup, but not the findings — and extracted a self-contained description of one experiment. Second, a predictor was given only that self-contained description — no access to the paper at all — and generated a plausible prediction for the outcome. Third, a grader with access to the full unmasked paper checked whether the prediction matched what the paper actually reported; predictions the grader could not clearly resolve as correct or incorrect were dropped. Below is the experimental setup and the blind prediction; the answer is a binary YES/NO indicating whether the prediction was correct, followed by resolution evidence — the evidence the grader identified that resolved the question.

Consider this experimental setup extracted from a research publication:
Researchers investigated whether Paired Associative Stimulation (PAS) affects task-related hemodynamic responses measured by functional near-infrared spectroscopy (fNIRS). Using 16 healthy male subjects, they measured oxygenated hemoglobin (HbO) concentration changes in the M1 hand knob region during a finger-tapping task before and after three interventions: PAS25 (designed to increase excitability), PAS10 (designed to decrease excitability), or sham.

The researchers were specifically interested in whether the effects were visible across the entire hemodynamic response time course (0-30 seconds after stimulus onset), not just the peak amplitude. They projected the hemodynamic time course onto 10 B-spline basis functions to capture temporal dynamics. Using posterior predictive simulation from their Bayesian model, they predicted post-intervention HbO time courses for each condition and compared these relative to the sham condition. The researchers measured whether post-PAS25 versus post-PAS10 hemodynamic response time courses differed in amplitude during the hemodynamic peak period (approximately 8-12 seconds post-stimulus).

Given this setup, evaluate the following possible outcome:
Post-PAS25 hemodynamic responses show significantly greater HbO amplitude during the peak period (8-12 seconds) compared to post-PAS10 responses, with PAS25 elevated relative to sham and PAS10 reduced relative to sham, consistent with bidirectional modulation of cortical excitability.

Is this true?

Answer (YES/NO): YES